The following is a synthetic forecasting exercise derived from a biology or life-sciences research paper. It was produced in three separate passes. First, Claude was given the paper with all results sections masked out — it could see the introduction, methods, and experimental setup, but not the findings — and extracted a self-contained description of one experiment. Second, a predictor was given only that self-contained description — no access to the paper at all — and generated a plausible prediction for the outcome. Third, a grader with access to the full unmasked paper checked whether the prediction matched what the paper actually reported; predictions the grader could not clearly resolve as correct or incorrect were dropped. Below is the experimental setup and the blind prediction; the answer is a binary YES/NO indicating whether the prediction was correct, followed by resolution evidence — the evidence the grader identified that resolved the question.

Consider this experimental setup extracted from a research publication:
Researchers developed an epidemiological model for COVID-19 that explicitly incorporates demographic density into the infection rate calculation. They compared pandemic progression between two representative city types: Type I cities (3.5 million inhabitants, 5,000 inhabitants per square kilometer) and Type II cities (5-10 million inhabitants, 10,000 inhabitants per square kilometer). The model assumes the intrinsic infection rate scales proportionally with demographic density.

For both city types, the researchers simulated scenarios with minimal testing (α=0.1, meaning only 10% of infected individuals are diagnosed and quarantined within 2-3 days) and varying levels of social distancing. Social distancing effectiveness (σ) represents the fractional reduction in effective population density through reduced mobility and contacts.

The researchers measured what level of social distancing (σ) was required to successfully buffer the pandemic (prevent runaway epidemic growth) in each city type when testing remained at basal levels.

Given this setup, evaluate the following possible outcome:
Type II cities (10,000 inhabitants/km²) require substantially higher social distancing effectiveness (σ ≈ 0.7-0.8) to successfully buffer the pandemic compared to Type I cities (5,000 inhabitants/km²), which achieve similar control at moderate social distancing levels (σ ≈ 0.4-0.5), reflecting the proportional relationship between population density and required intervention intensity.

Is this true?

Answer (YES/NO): NO